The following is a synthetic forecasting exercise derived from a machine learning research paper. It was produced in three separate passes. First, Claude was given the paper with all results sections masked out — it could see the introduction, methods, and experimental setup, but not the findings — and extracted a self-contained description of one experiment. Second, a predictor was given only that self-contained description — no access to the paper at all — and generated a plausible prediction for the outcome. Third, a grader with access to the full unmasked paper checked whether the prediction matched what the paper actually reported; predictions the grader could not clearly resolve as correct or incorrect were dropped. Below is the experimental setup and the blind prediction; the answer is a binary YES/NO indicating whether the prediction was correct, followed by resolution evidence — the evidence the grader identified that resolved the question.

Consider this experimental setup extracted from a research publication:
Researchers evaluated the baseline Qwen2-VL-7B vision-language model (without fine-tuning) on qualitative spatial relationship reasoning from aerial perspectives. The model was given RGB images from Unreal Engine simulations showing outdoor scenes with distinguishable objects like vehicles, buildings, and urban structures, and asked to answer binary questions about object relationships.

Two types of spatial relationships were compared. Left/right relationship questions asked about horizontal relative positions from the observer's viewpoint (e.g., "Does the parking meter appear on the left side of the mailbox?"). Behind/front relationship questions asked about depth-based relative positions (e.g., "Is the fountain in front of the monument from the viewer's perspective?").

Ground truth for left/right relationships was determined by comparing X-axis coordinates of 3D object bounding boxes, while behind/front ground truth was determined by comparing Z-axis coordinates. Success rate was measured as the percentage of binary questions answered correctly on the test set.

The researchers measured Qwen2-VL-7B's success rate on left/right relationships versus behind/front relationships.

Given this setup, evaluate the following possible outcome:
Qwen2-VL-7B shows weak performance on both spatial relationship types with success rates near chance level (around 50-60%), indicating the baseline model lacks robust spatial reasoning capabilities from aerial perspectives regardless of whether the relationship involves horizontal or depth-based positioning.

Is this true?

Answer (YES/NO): NO